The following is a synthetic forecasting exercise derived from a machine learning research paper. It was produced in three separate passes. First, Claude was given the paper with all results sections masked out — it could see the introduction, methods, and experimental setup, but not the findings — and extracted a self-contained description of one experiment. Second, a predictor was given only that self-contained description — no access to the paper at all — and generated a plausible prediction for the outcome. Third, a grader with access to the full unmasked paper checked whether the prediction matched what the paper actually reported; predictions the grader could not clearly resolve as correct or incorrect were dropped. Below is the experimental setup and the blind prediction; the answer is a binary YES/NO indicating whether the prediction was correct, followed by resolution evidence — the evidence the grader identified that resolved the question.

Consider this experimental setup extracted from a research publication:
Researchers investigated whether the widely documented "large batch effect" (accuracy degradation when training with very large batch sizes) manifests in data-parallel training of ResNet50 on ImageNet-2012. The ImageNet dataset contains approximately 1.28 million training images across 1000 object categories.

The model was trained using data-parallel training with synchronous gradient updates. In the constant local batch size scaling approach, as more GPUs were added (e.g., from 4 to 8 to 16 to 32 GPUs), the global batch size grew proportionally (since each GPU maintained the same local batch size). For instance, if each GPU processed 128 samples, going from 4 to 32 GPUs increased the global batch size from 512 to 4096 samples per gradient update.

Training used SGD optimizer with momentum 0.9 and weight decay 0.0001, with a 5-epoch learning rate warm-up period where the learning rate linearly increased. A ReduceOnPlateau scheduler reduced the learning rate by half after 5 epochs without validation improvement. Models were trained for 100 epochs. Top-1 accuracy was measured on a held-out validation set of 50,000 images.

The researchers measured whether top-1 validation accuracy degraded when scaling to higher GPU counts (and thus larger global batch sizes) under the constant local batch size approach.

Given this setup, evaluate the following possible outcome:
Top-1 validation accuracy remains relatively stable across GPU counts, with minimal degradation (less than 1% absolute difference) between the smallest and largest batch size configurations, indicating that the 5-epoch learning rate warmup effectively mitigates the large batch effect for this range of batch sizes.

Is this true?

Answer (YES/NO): NO